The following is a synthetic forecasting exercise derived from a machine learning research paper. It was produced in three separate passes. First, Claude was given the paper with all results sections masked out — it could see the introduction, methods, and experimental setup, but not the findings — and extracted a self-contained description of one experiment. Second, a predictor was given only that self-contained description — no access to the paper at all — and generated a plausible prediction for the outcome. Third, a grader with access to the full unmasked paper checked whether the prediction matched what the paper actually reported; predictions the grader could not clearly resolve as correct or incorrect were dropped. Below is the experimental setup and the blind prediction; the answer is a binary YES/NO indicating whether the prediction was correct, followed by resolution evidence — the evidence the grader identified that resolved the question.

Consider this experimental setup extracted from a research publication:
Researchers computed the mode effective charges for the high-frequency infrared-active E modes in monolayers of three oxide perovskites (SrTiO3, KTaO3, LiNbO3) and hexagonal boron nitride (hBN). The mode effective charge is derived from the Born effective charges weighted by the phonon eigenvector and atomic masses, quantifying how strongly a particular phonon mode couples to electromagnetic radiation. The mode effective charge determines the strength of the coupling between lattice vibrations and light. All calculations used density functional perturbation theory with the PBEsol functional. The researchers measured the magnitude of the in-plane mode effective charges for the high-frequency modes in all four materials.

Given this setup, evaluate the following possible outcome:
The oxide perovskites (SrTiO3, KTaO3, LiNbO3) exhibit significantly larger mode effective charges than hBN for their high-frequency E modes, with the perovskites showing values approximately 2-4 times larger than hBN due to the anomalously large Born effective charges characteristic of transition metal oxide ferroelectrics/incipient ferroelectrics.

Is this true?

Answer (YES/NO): NO